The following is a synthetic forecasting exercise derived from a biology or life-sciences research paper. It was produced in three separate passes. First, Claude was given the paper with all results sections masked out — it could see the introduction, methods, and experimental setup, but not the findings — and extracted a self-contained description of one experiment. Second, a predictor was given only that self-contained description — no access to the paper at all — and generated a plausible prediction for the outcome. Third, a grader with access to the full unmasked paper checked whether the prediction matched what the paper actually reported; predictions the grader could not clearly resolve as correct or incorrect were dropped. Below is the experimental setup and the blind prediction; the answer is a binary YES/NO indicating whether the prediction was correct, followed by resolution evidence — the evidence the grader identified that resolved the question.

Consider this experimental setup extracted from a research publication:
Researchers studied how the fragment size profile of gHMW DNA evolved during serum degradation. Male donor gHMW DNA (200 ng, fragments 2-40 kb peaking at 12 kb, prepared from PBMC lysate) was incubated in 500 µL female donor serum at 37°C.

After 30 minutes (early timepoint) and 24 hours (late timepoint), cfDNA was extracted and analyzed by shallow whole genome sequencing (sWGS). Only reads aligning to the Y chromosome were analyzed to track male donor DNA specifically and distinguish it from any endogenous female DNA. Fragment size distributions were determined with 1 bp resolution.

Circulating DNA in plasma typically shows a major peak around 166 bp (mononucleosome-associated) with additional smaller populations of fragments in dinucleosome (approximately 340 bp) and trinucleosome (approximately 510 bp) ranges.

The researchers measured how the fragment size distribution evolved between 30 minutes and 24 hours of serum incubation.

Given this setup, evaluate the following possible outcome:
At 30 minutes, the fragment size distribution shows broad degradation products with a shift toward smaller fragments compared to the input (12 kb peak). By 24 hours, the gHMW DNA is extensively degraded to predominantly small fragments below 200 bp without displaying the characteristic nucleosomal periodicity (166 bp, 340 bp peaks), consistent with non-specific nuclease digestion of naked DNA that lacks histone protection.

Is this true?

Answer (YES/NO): NO